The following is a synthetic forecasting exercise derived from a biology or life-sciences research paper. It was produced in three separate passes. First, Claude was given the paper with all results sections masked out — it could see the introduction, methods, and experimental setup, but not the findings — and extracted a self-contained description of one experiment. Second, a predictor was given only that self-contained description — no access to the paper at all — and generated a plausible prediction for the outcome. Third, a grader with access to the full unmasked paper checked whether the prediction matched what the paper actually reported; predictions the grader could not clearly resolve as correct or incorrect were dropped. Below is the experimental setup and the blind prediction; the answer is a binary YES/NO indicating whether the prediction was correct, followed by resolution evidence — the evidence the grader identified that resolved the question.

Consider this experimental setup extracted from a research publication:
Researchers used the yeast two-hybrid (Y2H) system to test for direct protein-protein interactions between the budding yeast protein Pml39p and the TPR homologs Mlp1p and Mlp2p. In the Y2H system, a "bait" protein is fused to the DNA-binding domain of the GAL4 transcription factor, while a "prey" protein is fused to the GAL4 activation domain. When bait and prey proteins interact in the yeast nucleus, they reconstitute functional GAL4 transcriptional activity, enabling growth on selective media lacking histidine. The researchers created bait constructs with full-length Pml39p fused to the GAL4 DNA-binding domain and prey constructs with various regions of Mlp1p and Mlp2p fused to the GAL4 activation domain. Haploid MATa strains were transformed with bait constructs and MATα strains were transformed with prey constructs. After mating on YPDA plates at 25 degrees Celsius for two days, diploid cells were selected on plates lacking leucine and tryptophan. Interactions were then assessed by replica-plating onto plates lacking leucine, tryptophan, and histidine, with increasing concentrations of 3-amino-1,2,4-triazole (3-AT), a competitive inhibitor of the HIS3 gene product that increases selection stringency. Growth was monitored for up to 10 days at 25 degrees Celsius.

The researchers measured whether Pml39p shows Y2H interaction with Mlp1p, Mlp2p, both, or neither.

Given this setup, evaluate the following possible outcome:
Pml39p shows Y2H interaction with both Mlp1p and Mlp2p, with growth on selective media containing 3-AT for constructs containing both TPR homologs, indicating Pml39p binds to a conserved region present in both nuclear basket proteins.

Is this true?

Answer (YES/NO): YES